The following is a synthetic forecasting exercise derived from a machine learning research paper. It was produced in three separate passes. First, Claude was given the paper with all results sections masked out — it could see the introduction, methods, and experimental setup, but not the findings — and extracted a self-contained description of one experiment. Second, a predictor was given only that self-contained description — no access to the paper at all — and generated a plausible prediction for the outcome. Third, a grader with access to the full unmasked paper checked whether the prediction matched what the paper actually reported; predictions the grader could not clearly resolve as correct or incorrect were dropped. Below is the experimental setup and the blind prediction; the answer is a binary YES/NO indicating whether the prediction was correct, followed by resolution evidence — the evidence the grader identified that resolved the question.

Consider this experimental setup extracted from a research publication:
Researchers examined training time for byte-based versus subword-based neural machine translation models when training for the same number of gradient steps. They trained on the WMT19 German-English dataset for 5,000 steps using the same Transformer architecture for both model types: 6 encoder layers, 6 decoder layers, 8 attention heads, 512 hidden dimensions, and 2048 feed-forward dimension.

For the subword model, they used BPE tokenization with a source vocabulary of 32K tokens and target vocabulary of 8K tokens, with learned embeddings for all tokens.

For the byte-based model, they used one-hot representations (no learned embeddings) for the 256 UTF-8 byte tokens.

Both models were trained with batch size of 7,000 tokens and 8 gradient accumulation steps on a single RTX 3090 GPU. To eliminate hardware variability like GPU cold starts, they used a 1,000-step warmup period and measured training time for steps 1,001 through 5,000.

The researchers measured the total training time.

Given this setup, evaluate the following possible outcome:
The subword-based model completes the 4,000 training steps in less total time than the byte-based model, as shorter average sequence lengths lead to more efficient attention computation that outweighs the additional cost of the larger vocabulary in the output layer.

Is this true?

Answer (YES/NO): NO